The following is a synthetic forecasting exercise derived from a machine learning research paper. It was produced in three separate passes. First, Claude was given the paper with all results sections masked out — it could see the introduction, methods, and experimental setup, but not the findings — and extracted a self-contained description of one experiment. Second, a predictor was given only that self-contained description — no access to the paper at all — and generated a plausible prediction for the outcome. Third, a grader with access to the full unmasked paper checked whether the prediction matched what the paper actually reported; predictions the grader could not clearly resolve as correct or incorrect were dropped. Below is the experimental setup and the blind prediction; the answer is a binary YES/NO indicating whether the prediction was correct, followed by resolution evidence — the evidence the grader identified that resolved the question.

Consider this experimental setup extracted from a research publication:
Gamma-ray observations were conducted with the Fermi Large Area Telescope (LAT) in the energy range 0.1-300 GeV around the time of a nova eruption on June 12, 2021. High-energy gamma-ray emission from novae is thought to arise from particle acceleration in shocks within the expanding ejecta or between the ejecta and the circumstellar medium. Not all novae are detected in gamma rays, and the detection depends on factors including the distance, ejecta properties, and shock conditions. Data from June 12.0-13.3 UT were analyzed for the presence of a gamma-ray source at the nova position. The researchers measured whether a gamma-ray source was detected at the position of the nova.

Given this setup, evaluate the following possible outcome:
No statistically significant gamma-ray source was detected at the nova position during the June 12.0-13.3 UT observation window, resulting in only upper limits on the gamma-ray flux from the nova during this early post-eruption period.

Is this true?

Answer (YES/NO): NO